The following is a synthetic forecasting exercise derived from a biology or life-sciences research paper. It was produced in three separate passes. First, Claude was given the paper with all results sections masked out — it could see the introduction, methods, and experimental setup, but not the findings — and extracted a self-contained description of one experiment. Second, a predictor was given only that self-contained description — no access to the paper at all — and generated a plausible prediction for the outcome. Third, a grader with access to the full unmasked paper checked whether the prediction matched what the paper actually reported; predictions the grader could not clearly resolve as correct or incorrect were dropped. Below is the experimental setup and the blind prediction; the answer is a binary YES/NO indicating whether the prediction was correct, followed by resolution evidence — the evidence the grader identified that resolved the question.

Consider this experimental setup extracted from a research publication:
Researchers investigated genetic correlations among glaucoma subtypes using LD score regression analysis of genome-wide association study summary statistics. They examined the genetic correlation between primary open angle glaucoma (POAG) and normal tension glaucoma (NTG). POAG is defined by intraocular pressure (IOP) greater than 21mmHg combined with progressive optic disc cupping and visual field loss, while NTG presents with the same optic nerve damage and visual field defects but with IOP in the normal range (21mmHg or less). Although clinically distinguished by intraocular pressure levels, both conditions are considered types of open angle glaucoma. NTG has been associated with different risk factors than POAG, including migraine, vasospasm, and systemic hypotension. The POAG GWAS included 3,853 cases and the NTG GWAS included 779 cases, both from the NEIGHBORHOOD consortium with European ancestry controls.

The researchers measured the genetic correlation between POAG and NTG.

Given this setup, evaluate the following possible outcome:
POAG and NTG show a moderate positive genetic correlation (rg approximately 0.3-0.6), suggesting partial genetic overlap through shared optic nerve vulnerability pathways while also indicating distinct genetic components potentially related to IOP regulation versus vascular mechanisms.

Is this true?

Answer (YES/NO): NO